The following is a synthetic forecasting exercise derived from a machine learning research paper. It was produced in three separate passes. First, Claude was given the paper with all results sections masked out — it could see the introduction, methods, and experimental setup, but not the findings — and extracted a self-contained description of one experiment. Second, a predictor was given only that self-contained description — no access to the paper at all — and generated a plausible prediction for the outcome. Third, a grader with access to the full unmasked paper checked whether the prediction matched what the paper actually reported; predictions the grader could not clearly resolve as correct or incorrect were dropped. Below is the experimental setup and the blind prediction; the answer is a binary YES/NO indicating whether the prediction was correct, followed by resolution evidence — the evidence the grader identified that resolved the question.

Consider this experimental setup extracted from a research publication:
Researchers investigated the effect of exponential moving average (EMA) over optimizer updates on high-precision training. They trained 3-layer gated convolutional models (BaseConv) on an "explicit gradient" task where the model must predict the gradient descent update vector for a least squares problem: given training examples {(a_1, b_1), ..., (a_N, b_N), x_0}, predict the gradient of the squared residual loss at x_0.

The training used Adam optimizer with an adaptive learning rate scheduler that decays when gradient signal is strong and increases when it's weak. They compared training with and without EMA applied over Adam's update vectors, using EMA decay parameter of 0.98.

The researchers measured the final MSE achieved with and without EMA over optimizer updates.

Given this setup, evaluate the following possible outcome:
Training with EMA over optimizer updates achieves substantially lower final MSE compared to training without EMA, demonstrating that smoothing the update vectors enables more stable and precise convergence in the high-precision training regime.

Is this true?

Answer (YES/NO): YES